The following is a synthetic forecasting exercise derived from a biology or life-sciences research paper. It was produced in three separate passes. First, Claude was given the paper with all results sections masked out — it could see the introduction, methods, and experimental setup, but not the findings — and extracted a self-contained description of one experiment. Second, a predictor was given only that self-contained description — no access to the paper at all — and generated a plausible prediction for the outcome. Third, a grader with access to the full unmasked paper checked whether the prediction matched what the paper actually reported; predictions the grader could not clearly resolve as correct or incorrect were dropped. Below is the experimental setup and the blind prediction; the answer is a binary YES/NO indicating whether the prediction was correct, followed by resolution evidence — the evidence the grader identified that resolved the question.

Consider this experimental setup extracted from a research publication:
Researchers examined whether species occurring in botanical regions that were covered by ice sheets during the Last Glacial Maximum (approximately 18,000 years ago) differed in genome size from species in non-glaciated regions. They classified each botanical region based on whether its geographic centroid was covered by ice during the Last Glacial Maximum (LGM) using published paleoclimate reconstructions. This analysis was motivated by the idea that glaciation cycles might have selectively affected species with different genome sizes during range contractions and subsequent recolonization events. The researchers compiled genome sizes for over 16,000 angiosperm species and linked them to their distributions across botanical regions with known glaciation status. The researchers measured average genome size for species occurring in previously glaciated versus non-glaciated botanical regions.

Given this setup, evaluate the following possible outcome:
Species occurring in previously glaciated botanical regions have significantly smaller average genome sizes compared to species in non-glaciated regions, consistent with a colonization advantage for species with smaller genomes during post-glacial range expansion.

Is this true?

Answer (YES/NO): YES